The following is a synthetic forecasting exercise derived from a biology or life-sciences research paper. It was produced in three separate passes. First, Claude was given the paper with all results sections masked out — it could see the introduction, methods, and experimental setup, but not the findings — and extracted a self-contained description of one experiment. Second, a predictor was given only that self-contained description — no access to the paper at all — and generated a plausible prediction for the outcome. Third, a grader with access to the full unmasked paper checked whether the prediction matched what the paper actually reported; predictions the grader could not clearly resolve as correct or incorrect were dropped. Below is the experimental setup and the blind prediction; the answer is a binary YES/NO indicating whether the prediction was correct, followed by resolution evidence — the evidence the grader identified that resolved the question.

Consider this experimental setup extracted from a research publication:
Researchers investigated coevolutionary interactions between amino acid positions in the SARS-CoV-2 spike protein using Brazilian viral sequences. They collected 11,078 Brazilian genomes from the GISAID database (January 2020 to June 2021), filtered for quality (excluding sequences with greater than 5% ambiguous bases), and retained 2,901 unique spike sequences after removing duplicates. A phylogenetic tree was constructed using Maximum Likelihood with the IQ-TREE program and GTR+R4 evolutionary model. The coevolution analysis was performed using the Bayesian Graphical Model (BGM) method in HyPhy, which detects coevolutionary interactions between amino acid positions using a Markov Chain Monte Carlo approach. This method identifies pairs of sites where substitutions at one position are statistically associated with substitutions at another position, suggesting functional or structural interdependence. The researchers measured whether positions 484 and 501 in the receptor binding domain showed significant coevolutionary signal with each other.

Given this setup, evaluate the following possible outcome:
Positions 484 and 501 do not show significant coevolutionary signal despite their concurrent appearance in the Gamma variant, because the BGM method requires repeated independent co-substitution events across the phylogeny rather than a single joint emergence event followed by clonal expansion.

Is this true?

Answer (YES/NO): NO